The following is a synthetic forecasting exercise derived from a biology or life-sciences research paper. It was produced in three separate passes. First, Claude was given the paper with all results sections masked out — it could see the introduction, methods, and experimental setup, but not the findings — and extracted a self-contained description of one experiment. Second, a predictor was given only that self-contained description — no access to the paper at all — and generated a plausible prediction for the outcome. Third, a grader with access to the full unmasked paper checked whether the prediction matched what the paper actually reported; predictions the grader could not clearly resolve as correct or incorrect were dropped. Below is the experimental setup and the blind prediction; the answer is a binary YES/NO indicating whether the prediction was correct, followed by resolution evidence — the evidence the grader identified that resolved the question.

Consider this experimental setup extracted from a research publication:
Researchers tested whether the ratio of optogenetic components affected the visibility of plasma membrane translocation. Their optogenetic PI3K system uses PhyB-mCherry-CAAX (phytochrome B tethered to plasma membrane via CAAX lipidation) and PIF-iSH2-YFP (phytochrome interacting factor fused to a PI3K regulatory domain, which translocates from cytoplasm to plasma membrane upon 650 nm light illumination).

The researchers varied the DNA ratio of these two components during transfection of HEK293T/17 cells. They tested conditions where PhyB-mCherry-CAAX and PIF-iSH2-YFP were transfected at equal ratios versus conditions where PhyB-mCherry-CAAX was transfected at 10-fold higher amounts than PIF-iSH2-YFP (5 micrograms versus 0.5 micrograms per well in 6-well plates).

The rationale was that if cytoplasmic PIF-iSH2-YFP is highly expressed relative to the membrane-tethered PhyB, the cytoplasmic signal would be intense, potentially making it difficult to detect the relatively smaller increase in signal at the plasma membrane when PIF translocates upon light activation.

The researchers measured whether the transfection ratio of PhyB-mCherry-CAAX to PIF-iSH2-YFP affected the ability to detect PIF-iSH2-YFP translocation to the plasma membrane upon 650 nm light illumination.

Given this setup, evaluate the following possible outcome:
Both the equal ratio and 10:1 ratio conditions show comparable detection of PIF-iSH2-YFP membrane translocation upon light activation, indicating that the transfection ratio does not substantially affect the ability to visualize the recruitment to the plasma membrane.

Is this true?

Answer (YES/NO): NO